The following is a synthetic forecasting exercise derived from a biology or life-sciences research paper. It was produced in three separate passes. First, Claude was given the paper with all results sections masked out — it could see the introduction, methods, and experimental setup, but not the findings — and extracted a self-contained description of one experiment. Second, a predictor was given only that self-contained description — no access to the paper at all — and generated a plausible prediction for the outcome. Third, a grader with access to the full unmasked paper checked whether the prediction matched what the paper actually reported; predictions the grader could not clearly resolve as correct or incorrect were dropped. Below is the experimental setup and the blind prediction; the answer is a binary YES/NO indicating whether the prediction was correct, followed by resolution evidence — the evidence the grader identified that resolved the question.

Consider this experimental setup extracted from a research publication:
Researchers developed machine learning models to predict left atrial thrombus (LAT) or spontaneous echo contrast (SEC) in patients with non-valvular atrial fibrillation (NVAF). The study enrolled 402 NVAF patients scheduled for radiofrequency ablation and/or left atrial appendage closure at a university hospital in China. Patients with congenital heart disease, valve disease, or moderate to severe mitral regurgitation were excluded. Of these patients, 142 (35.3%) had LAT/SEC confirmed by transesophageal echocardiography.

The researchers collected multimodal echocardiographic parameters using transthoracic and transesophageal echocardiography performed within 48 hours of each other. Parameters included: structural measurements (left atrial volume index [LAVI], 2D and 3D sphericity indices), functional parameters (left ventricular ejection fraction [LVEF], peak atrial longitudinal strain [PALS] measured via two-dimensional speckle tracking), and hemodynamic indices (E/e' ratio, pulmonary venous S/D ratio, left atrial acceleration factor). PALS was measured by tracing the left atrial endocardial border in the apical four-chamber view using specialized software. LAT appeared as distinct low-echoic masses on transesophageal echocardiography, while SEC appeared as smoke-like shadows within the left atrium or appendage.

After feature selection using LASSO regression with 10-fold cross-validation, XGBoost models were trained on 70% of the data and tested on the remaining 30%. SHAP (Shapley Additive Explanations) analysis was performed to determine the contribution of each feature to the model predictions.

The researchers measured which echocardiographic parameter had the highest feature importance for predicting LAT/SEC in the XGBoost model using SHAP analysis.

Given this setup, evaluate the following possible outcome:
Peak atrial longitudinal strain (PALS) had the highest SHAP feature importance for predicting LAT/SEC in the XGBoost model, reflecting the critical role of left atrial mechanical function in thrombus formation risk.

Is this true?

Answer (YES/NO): YES